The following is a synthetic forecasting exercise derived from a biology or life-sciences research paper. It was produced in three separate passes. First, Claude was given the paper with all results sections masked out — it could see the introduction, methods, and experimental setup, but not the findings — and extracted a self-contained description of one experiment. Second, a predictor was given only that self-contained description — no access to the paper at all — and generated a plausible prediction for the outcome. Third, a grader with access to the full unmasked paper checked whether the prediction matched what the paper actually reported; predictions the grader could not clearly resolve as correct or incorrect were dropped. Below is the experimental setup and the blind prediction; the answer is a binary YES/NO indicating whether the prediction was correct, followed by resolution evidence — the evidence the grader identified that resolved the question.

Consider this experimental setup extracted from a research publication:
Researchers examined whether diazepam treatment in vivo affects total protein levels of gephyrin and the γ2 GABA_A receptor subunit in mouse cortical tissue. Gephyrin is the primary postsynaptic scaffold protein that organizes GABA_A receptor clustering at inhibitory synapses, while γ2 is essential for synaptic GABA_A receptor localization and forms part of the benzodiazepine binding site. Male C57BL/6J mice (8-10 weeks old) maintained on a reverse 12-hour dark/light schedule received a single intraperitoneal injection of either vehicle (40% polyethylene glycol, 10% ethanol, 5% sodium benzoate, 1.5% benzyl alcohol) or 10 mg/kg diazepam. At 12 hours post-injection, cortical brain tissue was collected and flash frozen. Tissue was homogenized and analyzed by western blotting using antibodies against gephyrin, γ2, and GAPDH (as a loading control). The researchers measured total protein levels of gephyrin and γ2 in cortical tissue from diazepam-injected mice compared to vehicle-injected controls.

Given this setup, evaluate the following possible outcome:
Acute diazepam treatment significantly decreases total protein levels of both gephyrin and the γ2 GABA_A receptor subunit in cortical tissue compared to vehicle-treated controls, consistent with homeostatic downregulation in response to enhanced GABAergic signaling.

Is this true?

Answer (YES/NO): YES